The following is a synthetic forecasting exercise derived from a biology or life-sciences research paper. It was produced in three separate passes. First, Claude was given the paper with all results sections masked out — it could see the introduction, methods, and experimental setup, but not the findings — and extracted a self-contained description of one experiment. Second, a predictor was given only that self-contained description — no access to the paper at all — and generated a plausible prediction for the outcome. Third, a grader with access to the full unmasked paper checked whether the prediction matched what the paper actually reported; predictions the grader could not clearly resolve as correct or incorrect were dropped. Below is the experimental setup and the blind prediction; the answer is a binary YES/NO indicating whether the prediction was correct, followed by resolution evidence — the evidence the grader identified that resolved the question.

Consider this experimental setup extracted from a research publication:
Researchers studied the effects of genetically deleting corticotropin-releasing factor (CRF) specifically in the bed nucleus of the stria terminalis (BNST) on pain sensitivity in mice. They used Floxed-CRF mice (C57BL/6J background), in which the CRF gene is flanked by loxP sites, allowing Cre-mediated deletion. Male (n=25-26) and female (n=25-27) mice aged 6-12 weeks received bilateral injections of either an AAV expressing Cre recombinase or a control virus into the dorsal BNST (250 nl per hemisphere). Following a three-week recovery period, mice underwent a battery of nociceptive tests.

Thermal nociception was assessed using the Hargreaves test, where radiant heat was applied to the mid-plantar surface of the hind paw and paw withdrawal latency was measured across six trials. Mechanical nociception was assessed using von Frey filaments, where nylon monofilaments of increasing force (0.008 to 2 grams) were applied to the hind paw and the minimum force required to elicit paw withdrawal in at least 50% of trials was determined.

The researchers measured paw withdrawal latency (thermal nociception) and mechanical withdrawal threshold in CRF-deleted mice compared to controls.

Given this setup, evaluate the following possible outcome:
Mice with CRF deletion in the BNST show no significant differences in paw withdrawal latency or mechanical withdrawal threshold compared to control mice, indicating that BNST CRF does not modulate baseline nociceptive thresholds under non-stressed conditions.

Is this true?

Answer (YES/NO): NO